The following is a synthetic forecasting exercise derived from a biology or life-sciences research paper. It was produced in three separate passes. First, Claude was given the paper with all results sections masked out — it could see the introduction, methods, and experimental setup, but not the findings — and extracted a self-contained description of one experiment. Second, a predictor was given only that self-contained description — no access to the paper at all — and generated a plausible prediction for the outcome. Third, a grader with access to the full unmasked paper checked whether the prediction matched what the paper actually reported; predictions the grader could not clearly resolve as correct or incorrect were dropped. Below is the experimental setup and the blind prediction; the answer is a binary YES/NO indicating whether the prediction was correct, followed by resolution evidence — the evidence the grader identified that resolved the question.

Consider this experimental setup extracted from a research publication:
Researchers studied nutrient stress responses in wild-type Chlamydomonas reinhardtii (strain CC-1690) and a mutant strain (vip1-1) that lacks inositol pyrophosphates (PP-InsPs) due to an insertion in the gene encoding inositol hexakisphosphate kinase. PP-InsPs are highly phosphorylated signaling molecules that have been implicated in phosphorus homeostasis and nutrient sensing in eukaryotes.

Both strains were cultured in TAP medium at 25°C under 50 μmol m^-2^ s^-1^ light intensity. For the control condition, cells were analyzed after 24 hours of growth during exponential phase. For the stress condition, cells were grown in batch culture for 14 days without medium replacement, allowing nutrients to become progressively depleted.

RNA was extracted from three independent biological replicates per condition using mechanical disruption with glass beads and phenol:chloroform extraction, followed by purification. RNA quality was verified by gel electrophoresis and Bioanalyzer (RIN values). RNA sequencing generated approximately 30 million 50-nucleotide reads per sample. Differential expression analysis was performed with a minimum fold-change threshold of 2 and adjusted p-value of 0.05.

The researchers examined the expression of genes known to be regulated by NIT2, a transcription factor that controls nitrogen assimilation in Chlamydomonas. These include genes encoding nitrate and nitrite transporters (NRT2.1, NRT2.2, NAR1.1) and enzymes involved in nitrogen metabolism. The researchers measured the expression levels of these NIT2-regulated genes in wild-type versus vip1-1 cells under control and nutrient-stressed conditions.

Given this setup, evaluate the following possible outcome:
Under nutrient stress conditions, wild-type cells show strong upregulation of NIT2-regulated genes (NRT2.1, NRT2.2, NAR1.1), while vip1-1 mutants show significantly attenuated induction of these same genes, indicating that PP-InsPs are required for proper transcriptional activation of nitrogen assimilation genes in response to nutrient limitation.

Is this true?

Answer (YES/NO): YES